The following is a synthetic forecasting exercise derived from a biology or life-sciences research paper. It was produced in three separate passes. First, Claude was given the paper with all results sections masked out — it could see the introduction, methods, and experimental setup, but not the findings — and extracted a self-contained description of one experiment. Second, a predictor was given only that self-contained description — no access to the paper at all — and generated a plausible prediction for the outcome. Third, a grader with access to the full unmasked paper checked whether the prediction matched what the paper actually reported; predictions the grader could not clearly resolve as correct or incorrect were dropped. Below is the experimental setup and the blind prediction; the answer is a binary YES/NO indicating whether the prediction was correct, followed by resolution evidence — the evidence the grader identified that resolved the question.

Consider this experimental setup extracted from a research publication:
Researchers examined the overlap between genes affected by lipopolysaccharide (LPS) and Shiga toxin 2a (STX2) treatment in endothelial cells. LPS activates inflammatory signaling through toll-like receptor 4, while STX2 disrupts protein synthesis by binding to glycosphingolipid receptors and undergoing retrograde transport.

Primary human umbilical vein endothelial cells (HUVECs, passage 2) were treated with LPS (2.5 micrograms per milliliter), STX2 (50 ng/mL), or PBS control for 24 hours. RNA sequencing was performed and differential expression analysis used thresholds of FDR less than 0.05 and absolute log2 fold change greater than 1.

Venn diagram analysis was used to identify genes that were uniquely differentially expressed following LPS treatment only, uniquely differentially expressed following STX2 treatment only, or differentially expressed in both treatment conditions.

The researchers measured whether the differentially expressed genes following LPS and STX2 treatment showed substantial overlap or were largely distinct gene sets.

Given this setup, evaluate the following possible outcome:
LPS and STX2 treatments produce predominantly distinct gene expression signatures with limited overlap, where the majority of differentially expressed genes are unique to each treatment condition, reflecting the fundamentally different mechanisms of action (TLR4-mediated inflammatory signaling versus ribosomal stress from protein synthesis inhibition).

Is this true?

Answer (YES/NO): YES